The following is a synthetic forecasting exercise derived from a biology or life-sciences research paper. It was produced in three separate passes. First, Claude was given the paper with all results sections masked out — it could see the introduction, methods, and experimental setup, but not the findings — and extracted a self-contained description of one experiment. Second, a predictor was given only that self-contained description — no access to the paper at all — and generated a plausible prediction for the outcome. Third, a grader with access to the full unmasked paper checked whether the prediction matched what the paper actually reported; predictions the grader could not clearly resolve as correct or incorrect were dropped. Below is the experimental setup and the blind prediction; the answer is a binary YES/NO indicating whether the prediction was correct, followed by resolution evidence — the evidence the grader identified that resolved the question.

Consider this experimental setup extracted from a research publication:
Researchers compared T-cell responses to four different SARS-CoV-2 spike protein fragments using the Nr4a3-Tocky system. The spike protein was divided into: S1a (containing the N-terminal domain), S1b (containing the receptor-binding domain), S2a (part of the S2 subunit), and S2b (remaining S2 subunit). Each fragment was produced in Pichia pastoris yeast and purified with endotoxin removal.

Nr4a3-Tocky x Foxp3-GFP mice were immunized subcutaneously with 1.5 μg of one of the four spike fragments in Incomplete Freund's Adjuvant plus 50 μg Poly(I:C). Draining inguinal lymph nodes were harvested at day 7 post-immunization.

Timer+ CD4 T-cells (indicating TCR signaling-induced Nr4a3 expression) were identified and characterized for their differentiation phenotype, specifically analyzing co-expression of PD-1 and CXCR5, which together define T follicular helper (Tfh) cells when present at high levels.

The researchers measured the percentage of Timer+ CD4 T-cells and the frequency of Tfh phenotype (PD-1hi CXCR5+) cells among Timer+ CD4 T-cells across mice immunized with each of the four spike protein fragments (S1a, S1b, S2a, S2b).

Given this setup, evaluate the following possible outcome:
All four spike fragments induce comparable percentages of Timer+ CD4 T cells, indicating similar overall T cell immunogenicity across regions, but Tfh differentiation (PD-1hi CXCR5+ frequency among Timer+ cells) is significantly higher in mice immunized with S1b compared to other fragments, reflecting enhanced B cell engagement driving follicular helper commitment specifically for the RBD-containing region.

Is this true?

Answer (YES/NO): NO